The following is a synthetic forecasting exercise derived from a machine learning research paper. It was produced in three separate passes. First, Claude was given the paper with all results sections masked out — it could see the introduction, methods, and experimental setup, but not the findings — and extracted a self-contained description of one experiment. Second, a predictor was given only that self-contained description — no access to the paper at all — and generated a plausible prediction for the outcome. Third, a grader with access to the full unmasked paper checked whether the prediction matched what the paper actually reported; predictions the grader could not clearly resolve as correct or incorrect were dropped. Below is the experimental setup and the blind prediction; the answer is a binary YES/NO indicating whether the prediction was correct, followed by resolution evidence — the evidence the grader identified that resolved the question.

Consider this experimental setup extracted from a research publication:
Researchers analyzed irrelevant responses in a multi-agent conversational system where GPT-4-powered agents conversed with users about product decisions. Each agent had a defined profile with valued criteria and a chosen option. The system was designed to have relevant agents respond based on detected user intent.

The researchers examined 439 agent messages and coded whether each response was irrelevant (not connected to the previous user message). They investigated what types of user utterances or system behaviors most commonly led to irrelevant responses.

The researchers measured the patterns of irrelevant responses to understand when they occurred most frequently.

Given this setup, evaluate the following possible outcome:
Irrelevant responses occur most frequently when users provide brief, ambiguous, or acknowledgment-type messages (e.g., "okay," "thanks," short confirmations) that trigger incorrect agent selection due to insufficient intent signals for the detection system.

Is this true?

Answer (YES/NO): NO